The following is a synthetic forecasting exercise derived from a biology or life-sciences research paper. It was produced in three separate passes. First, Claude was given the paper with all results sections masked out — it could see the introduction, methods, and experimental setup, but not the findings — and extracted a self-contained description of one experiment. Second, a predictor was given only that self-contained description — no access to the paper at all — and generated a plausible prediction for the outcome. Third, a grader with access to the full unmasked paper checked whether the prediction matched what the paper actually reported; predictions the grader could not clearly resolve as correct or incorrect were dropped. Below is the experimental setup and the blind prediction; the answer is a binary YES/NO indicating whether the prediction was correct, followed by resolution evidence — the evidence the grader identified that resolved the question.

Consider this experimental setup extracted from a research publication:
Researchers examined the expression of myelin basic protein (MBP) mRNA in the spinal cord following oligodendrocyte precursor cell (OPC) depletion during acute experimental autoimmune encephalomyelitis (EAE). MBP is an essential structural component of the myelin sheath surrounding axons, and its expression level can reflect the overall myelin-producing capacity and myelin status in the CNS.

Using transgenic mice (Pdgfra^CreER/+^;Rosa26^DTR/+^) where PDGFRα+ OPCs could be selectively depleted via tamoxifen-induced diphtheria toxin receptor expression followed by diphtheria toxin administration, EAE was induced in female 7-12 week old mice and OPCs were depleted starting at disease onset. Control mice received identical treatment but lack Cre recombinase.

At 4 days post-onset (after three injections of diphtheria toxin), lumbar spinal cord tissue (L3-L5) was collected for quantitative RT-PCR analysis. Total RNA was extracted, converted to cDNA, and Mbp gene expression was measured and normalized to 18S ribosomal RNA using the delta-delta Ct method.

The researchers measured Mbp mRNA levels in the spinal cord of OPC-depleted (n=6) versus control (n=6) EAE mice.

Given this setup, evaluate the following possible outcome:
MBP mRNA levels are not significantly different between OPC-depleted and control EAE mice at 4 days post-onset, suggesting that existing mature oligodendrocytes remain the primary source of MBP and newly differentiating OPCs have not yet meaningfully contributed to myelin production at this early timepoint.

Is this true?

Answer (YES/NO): NO